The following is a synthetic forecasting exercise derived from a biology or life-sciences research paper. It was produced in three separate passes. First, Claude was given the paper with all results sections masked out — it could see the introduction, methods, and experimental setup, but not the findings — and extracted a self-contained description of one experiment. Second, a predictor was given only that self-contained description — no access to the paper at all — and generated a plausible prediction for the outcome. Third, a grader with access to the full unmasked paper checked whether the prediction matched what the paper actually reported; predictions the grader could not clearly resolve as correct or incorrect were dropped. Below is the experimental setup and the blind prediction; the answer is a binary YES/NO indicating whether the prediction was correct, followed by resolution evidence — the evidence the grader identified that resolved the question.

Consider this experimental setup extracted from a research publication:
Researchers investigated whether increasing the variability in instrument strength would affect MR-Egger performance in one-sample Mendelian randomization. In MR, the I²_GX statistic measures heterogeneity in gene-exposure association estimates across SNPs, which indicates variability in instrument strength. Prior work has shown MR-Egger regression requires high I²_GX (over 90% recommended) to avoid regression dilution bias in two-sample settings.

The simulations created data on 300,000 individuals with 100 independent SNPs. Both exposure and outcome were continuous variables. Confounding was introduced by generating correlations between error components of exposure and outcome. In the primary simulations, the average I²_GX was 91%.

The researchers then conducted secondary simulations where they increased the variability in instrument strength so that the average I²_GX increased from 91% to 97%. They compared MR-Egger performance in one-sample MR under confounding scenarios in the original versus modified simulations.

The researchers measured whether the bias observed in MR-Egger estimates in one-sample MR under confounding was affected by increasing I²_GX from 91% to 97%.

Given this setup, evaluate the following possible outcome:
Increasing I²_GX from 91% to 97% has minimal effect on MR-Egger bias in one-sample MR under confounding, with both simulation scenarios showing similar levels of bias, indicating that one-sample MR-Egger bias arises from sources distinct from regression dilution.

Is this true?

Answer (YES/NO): NO